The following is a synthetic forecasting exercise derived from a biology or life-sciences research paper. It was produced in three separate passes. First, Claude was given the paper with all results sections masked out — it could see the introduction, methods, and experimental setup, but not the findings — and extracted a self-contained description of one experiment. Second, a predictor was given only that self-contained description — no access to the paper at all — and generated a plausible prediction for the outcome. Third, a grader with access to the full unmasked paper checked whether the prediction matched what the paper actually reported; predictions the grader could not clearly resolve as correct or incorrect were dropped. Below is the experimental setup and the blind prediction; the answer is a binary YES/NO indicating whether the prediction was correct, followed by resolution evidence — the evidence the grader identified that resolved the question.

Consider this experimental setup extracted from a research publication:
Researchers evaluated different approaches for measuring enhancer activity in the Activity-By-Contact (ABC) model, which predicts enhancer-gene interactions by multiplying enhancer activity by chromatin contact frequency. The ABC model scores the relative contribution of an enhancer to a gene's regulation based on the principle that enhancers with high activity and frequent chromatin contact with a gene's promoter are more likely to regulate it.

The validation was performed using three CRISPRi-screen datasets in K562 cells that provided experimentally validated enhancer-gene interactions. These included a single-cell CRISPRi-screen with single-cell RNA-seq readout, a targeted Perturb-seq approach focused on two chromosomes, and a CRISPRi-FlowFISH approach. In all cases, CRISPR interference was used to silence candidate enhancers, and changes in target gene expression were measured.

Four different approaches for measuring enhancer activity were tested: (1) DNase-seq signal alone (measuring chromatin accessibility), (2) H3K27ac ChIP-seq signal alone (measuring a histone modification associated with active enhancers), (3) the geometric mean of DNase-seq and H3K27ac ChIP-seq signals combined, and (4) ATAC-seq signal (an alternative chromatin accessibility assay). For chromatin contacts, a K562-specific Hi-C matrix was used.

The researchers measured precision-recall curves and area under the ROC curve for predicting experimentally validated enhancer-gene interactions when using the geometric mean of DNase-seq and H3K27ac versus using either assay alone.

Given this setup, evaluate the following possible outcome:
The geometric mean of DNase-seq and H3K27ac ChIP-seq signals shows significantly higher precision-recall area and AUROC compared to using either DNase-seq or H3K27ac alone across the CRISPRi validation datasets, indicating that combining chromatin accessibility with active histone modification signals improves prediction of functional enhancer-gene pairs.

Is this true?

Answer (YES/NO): NO